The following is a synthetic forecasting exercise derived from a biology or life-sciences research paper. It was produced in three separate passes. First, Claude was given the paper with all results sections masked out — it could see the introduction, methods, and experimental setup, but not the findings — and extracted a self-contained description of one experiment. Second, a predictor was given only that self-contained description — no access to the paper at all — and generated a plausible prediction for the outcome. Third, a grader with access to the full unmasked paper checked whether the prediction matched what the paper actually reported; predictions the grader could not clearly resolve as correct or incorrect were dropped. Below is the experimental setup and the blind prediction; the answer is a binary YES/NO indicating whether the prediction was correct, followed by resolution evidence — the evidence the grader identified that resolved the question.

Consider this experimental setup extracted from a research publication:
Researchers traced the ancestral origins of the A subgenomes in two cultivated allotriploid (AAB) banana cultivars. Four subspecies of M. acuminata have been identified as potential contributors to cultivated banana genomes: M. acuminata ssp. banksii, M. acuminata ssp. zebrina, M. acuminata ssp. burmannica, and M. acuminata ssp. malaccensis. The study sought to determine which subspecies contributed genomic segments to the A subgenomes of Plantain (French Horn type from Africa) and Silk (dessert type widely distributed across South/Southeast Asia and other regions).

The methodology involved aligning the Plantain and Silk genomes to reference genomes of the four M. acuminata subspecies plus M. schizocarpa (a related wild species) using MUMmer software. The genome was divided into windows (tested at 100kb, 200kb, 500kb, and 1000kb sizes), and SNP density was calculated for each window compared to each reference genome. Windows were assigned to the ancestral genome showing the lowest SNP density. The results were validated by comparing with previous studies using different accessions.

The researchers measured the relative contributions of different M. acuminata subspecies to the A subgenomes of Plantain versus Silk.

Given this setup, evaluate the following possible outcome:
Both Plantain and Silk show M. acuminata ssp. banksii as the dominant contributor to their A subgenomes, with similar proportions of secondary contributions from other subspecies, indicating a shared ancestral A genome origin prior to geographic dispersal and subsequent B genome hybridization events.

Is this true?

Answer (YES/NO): NO